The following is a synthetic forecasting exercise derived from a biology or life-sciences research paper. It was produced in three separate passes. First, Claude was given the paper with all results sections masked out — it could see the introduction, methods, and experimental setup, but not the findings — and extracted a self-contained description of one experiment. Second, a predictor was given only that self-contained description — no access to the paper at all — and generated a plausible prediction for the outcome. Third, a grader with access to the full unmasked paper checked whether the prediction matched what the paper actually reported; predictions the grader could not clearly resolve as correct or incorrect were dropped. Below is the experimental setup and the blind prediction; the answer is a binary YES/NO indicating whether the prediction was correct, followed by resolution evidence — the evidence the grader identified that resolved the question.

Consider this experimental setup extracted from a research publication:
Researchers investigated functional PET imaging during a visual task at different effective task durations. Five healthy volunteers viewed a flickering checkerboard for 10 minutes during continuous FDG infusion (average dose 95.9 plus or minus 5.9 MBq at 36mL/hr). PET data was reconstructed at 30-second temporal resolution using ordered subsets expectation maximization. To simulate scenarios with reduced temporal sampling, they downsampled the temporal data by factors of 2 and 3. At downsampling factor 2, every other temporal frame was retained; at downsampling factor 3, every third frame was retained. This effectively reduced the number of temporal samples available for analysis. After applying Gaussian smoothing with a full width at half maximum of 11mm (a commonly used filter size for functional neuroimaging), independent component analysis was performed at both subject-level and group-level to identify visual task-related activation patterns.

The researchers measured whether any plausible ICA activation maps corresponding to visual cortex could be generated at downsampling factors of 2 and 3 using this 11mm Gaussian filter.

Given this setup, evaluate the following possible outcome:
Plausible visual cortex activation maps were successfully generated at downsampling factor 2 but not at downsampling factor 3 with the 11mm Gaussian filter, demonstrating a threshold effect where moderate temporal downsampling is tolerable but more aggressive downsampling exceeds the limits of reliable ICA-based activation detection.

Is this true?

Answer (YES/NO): NO